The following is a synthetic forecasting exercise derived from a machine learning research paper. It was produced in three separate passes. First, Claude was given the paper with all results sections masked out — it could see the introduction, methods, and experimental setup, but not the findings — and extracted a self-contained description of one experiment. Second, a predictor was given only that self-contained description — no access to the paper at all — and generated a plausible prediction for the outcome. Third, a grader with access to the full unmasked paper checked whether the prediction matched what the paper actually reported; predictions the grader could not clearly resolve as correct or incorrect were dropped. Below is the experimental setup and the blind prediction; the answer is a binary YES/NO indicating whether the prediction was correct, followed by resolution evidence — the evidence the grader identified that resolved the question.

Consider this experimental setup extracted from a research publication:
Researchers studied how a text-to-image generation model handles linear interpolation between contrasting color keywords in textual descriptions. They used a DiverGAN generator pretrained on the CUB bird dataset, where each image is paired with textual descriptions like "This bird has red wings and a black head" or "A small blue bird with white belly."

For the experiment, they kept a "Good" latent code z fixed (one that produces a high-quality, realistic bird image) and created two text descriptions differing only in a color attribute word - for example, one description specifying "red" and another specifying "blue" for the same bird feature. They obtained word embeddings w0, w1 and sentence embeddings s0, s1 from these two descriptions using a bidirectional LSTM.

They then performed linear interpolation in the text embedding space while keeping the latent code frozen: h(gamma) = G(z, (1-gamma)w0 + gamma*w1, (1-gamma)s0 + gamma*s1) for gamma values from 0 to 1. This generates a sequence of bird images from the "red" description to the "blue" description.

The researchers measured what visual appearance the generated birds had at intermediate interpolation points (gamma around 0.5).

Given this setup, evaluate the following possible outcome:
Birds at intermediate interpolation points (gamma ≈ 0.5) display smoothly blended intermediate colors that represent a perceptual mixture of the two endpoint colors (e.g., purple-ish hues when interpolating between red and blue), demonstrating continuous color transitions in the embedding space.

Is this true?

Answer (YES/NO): NO